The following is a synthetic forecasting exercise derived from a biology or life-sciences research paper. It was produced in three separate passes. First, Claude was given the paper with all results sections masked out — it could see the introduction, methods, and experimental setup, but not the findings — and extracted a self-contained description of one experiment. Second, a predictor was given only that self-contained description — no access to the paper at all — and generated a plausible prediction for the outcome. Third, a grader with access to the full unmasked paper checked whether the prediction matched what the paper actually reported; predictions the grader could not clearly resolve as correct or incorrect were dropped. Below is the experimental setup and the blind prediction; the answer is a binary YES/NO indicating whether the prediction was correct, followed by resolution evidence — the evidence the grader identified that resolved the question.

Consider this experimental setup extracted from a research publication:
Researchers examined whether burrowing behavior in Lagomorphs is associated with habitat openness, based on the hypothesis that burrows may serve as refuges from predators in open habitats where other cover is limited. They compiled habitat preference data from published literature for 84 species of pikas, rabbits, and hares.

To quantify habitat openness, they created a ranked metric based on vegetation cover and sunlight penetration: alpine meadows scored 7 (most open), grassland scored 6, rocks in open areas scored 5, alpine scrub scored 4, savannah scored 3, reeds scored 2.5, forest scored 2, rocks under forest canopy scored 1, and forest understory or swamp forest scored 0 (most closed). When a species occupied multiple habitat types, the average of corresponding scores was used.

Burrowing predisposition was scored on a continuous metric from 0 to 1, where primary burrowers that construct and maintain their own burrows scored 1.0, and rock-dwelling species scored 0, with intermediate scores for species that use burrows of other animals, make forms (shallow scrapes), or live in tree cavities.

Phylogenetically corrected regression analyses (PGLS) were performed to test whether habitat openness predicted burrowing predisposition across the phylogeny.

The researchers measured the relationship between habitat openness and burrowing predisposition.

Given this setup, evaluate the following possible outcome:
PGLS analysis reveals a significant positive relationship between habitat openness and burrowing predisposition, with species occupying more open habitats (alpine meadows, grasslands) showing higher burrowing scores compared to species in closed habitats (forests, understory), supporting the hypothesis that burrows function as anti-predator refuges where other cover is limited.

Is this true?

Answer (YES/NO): NO